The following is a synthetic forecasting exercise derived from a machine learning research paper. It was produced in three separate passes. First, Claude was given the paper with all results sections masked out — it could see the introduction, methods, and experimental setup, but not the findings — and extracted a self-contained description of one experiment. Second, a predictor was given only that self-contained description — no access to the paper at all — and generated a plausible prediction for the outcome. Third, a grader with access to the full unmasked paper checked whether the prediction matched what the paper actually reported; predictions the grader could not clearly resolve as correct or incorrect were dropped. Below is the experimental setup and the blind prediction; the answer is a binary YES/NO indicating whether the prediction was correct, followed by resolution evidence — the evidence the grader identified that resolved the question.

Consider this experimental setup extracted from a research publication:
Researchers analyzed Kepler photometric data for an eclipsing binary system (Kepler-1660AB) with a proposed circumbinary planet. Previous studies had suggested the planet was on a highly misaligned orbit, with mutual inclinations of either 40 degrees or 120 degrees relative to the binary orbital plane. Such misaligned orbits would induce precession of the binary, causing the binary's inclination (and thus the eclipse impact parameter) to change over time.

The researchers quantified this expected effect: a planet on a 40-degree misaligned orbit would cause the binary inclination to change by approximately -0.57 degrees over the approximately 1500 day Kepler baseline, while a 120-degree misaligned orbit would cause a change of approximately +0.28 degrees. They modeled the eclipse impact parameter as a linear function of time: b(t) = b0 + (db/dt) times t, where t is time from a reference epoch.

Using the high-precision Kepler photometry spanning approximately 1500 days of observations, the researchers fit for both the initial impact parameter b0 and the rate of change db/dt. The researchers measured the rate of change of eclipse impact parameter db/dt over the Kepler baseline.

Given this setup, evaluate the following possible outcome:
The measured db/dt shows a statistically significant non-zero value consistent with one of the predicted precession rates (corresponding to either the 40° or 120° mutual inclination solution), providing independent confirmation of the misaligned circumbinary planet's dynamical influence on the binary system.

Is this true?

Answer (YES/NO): NO